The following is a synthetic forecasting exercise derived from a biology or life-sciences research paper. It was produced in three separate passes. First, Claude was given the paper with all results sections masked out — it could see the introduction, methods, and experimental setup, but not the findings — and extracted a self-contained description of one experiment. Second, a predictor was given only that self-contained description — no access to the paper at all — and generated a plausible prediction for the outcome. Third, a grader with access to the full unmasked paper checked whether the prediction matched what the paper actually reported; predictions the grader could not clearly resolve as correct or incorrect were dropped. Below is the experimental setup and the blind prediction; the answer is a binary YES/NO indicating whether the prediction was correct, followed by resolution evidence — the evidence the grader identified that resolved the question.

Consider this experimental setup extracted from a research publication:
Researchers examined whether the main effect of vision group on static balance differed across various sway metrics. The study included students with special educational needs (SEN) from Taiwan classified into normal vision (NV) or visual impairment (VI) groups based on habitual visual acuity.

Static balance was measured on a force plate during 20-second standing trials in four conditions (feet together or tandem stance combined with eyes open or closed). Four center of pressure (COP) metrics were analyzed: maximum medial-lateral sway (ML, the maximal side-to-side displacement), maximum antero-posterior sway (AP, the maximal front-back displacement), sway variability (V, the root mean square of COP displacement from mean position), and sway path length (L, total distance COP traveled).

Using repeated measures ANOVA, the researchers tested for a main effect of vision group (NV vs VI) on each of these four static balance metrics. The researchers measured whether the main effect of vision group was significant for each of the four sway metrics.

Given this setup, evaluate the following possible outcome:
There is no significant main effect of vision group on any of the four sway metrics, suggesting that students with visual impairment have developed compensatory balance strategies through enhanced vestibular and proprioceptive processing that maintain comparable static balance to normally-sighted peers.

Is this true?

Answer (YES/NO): YES